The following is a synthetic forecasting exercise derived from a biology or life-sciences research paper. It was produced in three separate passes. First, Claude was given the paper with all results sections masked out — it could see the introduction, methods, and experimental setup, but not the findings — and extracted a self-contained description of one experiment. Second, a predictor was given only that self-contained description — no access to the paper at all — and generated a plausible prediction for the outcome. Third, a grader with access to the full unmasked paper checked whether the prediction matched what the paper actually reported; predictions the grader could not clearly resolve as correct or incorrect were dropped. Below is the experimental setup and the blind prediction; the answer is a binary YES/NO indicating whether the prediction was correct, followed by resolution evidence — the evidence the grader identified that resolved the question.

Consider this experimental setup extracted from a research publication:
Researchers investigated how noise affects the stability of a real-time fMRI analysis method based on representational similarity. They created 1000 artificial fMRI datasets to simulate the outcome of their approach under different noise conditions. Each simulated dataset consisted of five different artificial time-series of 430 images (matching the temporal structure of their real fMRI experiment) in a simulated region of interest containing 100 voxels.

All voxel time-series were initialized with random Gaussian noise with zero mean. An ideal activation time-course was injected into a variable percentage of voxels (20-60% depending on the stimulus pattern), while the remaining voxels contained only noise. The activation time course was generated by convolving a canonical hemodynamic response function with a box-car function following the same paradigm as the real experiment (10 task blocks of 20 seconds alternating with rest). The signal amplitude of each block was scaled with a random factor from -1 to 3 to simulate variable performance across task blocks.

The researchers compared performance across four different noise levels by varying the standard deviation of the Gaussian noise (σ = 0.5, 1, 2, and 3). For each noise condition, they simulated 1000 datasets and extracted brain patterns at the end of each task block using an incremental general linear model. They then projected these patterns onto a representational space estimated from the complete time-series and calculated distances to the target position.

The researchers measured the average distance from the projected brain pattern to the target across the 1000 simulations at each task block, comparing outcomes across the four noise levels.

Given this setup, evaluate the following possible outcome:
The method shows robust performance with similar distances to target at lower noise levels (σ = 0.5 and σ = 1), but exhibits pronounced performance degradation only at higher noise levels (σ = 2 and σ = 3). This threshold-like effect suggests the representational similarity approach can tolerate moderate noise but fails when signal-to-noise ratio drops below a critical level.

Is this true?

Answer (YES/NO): NO